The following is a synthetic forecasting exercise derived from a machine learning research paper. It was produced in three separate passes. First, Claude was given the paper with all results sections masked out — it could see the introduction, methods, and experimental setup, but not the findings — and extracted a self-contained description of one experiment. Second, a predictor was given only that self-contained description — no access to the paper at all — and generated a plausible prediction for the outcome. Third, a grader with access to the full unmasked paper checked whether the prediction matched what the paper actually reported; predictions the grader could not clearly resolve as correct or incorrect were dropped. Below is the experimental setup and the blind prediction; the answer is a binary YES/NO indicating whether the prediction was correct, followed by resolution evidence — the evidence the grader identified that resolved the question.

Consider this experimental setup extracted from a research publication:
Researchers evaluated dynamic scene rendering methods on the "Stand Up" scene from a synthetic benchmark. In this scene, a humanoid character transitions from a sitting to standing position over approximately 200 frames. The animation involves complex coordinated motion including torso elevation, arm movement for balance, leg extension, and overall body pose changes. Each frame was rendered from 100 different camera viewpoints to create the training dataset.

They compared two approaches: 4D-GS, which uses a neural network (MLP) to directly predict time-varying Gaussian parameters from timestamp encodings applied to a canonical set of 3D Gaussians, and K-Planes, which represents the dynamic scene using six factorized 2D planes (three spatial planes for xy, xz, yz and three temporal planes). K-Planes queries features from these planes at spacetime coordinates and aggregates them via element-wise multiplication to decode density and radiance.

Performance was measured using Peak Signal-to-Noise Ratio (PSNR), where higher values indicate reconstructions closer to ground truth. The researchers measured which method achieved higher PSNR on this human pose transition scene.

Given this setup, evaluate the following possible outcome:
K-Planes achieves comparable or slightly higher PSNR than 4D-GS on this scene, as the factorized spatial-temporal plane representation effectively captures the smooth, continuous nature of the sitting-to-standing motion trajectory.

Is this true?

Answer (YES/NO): NO